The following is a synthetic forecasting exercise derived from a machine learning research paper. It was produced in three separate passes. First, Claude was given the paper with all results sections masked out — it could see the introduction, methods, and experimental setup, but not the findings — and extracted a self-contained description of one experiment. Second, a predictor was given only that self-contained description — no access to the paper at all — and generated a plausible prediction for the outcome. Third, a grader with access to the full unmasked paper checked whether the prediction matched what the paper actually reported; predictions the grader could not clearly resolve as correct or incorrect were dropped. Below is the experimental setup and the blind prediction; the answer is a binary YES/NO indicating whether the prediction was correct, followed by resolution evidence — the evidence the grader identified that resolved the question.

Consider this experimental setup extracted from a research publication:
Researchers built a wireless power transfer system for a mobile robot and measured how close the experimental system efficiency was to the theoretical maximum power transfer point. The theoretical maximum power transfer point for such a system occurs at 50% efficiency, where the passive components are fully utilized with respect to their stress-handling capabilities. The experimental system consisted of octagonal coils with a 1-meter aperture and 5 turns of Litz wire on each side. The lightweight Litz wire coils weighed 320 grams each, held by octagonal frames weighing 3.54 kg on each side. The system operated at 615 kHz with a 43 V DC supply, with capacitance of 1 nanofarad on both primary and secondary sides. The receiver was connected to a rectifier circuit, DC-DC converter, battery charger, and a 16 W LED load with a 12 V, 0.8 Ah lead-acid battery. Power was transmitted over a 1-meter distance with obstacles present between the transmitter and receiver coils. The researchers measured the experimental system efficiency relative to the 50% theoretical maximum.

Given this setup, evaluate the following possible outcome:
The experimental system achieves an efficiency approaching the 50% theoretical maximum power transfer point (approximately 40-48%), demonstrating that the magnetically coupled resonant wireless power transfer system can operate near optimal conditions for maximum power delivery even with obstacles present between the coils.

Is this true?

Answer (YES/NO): YES